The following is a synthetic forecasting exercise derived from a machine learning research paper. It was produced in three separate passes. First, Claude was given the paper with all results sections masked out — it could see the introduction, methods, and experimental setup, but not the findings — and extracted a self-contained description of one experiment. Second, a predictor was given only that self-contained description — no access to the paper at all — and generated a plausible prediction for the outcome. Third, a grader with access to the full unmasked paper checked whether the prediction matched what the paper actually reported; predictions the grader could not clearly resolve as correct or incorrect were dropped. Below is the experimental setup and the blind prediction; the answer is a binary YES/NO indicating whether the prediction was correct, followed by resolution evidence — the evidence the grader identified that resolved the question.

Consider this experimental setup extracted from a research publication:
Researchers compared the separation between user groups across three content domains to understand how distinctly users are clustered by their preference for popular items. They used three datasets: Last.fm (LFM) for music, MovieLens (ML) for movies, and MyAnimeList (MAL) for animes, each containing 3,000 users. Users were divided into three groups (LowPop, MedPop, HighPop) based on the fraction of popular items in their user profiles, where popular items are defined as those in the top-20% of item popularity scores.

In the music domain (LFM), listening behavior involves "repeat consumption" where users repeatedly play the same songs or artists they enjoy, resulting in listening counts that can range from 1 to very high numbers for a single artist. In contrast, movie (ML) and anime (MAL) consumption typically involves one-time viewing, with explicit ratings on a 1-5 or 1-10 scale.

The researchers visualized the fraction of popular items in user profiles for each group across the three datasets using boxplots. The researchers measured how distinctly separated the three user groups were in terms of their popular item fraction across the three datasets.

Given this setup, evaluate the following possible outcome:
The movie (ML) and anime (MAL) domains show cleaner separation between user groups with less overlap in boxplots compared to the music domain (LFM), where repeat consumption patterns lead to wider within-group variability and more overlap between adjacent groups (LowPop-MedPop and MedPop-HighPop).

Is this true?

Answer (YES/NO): YES